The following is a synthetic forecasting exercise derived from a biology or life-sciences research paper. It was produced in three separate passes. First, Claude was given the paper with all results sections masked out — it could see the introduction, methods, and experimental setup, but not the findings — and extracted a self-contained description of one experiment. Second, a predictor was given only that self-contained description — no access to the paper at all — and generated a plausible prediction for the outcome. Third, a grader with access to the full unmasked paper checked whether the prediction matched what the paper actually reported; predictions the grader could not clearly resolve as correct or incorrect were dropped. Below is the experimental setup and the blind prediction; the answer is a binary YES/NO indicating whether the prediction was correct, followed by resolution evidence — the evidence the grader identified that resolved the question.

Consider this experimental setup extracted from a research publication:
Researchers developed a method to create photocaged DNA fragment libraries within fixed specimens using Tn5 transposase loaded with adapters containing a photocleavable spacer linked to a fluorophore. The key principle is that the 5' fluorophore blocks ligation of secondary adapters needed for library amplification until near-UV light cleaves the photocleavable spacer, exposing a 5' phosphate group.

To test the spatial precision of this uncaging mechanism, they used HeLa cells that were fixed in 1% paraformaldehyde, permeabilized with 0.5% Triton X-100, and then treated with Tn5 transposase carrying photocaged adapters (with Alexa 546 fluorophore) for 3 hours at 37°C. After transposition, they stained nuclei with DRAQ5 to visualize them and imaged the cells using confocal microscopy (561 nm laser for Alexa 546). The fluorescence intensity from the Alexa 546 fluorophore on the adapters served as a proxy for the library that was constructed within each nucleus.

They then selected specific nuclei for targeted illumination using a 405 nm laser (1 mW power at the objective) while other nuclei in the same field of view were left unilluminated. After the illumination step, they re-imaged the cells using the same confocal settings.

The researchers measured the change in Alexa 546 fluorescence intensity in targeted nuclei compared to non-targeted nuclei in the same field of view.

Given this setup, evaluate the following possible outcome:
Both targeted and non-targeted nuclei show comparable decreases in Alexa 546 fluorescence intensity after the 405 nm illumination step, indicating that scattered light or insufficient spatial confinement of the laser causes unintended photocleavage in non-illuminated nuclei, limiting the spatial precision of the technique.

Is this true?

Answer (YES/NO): NO